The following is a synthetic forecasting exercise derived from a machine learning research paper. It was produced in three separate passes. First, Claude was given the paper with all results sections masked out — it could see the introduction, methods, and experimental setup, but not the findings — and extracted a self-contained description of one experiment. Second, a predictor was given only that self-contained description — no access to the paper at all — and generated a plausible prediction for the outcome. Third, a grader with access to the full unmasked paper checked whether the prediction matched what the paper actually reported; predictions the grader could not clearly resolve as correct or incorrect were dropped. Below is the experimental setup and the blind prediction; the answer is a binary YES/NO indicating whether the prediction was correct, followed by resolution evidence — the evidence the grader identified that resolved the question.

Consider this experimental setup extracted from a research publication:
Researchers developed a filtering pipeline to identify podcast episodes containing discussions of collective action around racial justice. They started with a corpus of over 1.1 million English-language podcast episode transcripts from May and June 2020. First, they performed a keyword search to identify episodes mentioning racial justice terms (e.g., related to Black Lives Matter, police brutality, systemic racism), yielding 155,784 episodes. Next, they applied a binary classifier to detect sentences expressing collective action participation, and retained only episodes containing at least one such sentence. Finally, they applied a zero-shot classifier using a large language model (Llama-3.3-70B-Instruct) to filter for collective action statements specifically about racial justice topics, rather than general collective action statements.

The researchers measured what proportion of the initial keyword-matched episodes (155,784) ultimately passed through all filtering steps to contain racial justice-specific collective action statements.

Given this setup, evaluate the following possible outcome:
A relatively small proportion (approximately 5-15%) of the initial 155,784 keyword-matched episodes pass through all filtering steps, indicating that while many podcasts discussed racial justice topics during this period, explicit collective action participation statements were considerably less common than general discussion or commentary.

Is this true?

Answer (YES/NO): NO